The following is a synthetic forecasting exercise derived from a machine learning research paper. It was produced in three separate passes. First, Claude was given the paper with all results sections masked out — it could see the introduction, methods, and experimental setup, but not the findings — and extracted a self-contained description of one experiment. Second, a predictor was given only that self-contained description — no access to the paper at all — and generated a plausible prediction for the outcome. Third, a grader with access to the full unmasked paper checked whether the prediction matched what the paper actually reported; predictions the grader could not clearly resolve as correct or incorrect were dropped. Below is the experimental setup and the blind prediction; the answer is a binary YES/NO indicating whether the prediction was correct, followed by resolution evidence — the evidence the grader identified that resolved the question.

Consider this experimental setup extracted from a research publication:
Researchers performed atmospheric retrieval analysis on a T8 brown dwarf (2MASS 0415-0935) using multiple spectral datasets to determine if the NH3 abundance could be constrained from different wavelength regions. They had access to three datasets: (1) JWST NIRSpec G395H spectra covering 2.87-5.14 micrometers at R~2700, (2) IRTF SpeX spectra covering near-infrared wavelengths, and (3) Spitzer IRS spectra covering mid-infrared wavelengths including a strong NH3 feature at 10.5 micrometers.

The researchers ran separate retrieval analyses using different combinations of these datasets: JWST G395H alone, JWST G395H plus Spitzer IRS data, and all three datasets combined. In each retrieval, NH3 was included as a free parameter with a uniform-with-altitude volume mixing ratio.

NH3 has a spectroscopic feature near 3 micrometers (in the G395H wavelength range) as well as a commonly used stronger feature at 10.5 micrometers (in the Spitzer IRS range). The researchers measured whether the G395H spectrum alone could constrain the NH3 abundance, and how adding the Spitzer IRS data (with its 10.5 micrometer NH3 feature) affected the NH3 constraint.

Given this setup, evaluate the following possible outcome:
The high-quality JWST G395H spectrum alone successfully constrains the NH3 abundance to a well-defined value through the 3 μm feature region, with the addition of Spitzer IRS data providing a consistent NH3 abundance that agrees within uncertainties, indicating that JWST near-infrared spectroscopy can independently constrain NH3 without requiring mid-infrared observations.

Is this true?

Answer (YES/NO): YES